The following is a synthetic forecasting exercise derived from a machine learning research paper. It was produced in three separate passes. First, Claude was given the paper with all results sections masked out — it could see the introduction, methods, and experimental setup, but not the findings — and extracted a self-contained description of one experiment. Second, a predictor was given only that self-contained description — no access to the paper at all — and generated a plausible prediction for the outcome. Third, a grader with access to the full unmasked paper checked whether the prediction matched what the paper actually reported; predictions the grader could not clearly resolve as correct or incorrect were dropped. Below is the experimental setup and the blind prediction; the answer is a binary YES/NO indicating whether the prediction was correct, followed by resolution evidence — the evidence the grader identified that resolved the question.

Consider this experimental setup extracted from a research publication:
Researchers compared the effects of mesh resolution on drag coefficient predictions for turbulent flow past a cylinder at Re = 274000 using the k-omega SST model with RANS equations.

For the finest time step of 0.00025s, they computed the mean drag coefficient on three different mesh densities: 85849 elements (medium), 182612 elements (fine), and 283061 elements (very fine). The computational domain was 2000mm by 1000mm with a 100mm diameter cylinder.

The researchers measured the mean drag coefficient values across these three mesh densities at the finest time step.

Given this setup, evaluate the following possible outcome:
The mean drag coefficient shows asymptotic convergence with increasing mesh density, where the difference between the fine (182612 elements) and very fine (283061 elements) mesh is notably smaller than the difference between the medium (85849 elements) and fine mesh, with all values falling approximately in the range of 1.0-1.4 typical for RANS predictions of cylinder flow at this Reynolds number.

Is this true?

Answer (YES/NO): NO